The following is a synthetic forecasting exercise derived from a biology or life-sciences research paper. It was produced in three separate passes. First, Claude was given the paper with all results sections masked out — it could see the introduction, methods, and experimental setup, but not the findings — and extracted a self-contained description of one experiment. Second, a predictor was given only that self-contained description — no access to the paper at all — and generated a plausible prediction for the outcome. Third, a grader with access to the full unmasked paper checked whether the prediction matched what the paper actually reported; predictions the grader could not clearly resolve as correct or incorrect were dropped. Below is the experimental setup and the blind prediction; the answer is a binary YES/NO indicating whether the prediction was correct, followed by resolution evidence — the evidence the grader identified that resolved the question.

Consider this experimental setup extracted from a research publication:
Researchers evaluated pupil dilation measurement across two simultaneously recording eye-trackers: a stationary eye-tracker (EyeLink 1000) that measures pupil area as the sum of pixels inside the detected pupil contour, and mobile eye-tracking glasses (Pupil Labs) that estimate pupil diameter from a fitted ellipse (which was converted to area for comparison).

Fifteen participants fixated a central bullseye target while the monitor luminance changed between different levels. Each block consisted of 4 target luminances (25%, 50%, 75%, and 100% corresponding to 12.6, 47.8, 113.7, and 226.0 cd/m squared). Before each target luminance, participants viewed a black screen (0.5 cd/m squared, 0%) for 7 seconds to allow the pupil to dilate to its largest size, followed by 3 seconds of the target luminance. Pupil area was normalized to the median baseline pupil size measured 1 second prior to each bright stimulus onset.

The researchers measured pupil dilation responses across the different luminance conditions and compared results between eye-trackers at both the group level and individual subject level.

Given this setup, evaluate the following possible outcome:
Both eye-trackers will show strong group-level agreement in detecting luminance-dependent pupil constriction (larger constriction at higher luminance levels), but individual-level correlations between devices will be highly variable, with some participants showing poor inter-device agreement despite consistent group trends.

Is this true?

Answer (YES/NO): NO